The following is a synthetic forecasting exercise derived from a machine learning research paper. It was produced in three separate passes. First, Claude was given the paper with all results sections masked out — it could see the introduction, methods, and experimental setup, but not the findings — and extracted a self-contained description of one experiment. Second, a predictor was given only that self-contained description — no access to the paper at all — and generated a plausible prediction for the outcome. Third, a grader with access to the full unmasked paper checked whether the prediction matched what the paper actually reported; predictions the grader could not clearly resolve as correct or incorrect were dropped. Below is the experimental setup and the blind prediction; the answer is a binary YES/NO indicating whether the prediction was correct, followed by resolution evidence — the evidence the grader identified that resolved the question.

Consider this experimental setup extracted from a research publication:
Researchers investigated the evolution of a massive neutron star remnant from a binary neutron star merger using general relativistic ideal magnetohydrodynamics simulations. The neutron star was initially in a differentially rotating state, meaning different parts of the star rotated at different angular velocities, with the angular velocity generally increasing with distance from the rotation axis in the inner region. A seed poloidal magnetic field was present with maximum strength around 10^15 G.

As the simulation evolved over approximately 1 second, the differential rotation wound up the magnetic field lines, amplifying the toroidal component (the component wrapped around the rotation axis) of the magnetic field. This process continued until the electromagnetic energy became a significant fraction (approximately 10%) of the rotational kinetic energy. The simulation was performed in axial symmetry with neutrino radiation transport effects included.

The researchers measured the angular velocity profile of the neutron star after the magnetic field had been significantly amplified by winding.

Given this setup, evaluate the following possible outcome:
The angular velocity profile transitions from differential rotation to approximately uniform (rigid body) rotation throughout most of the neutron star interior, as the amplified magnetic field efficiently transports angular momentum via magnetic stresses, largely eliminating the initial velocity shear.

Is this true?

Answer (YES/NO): YES